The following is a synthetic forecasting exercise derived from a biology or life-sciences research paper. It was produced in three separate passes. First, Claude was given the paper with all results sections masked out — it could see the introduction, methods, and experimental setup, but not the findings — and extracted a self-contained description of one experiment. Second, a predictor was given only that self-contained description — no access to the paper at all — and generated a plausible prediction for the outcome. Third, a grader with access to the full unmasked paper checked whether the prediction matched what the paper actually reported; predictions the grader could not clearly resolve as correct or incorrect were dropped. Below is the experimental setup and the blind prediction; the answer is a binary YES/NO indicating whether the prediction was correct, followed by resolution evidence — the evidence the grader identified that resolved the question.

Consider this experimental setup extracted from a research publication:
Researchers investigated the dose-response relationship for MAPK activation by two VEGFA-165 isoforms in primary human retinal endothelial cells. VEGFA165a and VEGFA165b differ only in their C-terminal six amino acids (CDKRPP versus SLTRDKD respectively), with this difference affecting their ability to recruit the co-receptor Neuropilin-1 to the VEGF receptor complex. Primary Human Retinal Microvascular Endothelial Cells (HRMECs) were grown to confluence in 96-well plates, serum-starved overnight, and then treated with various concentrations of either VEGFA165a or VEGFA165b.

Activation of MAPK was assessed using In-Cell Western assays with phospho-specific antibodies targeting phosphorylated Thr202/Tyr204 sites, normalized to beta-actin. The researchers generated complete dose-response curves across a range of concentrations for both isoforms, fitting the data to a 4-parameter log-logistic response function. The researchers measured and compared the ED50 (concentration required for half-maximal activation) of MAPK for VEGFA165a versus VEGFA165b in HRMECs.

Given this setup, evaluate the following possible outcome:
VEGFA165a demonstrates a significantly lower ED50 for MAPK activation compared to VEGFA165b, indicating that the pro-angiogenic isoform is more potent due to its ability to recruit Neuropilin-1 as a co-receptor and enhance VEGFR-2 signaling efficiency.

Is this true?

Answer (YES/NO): YES